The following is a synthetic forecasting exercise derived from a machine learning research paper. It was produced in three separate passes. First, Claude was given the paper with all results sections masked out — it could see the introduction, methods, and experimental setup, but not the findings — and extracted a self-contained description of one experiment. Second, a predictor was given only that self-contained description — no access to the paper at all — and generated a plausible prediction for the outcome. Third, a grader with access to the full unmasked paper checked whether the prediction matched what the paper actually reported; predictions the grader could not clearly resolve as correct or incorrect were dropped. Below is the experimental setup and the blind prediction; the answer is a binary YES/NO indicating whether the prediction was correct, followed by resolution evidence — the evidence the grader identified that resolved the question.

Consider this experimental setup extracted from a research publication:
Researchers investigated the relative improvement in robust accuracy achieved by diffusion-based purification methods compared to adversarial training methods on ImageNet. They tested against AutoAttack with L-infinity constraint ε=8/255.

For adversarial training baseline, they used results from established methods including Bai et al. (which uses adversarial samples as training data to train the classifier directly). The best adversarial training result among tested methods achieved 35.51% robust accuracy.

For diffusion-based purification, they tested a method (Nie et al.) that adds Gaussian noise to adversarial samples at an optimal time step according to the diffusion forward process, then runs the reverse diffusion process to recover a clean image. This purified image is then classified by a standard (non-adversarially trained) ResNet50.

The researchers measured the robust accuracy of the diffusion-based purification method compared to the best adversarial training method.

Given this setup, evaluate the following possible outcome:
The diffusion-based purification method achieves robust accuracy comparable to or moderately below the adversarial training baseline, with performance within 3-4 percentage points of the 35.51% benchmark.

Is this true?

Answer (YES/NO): NO